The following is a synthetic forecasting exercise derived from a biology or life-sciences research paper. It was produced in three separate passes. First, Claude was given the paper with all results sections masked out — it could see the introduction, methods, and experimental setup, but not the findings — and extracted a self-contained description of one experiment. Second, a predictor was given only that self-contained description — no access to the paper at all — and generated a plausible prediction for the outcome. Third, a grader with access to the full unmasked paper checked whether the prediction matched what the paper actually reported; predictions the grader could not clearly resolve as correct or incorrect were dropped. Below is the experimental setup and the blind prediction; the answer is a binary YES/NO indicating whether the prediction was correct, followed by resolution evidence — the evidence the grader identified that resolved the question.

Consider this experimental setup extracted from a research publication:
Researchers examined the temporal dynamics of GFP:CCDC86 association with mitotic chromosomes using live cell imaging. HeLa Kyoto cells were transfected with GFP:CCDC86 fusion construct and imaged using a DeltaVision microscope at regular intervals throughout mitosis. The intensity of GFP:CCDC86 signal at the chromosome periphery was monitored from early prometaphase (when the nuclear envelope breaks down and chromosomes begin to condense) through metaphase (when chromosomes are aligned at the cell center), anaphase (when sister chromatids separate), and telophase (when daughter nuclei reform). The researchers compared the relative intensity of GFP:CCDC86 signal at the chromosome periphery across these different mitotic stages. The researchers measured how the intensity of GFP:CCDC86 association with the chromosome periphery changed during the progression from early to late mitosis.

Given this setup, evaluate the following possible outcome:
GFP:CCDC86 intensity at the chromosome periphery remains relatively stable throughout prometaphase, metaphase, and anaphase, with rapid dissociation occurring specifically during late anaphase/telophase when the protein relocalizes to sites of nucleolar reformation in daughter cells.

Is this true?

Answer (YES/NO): NO